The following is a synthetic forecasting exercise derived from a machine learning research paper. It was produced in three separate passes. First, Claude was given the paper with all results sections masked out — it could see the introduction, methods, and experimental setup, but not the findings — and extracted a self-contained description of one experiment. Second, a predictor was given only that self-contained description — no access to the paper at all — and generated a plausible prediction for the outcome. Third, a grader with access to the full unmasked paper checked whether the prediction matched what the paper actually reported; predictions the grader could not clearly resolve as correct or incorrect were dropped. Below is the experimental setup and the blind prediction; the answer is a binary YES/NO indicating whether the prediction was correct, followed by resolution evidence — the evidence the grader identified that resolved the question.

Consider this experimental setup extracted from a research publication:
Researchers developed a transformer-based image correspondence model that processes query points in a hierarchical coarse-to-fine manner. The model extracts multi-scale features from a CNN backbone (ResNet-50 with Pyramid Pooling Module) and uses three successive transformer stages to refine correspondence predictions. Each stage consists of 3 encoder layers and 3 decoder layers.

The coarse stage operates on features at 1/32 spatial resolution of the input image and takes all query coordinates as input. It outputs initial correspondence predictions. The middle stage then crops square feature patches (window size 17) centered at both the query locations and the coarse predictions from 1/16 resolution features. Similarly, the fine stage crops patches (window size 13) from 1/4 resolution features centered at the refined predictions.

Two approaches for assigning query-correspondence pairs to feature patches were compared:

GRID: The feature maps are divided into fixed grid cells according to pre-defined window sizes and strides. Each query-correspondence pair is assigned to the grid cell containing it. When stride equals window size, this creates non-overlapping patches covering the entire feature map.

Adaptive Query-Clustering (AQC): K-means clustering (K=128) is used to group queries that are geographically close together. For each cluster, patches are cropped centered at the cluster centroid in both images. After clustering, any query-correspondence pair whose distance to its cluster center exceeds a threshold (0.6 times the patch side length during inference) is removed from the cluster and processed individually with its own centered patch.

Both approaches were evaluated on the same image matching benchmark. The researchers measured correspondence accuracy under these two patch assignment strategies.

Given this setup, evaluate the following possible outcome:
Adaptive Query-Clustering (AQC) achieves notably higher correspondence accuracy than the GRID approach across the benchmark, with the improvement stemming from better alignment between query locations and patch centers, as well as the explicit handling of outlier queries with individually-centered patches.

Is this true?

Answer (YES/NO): YES